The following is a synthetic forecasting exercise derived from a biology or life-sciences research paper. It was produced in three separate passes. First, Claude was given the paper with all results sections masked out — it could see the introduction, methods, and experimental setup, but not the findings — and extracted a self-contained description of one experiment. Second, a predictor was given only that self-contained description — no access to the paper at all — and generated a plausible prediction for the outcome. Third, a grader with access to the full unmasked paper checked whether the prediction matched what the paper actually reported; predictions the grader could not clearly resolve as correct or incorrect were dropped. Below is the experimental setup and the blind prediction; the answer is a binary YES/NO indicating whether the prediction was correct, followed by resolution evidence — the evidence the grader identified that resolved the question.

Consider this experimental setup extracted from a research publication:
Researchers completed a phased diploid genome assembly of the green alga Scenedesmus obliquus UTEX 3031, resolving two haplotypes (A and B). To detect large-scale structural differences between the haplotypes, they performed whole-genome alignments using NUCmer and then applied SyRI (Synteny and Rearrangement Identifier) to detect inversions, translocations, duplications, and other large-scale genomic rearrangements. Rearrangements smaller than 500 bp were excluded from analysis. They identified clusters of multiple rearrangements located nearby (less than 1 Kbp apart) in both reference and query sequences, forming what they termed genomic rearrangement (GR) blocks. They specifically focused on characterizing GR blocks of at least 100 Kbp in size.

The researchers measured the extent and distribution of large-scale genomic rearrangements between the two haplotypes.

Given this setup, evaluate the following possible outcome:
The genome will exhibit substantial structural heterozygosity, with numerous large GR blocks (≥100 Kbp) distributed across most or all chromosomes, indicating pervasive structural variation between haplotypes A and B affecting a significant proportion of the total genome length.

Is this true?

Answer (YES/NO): NO